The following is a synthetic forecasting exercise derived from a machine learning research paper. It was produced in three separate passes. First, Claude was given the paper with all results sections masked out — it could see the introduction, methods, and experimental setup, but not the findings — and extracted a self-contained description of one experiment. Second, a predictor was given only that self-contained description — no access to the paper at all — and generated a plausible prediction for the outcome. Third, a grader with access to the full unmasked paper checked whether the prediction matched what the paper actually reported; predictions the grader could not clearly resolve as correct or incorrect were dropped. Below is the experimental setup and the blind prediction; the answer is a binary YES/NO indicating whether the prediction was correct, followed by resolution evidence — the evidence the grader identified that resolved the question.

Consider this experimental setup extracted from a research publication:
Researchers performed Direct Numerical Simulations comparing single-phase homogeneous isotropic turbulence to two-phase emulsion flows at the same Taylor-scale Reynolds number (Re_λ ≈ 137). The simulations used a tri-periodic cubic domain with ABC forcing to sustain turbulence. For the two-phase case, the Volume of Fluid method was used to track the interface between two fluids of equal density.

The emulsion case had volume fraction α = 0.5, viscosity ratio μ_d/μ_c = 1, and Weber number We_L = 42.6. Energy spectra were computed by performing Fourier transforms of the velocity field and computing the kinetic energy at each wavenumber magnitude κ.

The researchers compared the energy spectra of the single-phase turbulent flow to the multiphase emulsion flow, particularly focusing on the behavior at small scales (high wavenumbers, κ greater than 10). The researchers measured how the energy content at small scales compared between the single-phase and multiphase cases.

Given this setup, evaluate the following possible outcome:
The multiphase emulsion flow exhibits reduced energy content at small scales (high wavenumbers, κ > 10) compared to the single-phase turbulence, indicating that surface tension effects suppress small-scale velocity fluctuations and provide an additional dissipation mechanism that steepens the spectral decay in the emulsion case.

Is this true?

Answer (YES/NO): NO